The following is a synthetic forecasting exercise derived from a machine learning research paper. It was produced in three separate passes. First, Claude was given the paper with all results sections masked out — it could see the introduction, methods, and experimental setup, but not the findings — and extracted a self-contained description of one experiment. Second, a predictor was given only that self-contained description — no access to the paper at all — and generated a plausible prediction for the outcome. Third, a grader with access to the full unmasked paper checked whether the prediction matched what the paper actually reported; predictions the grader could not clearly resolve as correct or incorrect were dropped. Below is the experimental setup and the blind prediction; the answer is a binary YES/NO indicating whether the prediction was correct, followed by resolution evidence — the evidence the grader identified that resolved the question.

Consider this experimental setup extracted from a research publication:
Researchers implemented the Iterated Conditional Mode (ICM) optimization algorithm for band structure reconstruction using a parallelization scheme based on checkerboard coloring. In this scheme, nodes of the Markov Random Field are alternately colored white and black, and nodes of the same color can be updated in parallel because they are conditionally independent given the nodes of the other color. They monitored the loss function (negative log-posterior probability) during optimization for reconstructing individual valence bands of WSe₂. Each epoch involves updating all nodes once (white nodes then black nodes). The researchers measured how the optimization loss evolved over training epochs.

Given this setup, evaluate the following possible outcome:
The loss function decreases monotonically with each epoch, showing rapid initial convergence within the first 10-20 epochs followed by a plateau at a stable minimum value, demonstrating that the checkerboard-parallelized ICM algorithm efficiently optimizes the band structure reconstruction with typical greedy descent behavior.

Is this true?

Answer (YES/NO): NO